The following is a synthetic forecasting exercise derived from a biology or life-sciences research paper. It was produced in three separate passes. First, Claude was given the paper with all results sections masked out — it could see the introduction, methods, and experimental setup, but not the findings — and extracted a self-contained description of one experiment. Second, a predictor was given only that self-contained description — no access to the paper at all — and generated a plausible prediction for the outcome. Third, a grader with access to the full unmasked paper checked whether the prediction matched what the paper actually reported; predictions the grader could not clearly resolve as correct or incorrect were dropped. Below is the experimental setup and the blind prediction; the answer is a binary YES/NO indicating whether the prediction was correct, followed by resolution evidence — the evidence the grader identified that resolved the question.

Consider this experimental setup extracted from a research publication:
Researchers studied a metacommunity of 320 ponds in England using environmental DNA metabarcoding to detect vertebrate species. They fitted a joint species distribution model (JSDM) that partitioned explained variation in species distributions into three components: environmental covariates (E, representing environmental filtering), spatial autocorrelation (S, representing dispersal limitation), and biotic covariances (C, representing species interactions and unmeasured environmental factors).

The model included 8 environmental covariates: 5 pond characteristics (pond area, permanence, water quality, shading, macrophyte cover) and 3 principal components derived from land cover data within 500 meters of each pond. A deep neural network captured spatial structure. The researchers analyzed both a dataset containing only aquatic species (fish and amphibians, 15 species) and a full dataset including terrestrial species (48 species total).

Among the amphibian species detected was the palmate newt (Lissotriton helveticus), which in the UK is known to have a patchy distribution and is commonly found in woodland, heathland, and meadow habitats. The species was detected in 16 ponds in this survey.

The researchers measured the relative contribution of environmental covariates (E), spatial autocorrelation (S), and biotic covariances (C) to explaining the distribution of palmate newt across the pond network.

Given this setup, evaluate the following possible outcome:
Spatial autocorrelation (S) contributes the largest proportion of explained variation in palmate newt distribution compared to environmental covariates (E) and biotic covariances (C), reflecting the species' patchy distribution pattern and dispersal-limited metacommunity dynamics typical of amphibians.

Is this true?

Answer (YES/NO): NO